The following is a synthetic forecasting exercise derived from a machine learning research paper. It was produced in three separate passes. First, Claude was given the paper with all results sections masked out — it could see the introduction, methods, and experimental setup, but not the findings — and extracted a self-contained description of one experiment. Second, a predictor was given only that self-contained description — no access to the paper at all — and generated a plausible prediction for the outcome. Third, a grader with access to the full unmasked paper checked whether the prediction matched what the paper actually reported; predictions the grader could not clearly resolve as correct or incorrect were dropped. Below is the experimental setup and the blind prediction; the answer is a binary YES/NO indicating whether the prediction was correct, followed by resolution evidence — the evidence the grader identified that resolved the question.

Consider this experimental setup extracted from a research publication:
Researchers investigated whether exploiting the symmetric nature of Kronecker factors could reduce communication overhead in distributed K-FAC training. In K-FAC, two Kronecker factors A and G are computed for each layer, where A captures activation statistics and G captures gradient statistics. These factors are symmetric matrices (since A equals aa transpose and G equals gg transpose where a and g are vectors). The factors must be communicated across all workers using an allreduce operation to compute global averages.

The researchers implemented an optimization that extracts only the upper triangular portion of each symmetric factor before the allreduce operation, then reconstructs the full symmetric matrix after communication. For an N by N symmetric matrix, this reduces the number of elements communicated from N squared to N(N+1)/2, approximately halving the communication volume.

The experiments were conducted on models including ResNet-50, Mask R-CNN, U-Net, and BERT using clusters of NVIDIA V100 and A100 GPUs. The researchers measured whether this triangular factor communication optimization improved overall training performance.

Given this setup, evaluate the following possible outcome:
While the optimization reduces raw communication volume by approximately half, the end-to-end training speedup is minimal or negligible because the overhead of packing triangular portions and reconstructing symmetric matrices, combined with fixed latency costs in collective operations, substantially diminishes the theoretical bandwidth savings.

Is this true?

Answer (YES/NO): YES